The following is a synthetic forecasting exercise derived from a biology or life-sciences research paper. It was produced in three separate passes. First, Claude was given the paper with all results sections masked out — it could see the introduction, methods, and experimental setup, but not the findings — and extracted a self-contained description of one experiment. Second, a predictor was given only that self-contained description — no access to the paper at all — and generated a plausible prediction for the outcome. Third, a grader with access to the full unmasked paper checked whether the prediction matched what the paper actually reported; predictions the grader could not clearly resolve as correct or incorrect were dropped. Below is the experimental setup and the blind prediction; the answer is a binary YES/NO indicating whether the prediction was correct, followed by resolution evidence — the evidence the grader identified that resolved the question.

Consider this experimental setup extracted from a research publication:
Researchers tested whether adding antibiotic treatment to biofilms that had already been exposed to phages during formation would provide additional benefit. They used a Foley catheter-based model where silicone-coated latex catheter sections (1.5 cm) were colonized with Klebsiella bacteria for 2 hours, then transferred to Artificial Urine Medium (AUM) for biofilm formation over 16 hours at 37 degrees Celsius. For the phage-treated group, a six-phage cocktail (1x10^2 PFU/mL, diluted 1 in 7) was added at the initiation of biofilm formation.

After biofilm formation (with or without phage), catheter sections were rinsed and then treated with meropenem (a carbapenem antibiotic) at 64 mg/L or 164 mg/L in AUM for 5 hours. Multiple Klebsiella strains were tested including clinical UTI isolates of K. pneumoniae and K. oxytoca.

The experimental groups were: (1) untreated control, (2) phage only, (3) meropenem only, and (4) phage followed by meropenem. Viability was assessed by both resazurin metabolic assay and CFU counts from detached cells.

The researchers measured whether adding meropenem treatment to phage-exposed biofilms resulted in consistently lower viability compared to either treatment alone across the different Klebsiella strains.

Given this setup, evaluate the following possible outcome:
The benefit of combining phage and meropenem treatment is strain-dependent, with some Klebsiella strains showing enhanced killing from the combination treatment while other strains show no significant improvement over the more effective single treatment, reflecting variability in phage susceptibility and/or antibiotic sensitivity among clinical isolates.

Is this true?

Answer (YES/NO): YES